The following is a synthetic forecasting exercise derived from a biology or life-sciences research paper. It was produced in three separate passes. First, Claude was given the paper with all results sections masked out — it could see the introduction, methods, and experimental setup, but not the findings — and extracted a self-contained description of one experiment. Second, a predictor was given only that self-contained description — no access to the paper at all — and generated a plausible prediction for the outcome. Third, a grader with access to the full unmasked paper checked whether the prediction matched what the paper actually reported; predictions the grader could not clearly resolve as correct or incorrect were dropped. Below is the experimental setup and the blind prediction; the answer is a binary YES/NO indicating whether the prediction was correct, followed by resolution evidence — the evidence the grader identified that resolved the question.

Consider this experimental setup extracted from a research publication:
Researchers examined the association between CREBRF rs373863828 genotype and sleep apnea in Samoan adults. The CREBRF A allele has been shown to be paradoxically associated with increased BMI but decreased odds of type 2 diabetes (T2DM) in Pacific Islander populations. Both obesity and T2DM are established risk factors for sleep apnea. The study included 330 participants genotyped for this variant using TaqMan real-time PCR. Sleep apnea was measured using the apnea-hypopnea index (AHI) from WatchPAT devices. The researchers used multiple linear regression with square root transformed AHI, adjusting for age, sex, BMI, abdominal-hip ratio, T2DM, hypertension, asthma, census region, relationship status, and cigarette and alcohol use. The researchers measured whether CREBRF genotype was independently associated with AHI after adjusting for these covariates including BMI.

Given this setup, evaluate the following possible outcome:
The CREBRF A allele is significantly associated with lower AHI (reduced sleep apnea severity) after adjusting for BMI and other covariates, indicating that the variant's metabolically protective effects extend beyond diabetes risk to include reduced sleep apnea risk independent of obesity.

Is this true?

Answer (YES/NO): NO